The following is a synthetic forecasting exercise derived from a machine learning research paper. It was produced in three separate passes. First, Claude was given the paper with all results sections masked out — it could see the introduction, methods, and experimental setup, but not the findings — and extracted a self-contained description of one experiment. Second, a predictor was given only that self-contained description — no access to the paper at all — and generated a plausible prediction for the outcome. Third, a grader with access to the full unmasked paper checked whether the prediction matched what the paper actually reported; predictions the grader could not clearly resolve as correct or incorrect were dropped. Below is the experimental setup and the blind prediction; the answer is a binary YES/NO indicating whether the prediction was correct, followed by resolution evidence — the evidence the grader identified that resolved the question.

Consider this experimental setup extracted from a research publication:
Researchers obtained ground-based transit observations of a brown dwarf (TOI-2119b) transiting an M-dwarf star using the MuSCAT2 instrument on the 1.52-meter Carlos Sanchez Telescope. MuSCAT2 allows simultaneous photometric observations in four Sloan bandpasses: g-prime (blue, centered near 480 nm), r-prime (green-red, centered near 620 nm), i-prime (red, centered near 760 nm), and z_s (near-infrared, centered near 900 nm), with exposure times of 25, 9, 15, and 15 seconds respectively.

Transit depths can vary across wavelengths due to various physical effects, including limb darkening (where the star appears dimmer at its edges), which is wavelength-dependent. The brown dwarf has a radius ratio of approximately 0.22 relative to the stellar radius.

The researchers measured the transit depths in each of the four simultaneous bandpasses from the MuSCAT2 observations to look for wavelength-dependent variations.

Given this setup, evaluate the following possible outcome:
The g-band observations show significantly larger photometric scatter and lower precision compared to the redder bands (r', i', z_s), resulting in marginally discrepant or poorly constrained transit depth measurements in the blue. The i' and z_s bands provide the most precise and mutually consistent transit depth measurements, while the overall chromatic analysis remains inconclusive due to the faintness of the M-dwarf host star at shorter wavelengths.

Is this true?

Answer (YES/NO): NO